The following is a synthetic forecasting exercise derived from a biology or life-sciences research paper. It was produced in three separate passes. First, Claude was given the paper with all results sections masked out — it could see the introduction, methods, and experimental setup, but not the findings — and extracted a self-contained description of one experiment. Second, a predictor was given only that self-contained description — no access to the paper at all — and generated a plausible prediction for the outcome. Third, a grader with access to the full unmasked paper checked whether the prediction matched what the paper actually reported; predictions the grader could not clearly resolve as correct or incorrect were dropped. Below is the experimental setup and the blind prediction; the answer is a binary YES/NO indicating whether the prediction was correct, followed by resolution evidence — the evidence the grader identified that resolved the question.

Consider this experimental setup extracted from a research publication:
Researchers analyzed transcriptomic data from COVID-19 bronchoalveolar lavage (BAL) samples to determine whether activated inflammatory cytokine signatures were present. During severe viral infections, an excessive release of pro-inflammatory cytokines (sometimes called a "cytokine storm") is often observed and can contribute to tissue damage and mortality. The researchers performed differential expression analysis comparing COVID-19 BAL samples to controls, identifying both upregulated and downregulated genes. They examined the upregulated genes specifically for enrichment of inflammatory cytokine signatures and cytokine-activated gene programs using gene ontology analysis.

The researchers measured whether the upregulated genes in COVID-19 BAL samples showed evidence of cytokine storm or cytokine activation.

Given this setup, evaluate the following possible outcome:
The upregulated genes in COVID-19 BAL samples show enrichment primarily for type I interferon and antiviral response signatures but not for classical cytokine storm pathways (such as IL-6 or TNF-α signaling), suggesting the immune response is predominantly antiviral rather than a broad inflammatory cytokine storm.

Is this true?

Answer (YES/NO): NO